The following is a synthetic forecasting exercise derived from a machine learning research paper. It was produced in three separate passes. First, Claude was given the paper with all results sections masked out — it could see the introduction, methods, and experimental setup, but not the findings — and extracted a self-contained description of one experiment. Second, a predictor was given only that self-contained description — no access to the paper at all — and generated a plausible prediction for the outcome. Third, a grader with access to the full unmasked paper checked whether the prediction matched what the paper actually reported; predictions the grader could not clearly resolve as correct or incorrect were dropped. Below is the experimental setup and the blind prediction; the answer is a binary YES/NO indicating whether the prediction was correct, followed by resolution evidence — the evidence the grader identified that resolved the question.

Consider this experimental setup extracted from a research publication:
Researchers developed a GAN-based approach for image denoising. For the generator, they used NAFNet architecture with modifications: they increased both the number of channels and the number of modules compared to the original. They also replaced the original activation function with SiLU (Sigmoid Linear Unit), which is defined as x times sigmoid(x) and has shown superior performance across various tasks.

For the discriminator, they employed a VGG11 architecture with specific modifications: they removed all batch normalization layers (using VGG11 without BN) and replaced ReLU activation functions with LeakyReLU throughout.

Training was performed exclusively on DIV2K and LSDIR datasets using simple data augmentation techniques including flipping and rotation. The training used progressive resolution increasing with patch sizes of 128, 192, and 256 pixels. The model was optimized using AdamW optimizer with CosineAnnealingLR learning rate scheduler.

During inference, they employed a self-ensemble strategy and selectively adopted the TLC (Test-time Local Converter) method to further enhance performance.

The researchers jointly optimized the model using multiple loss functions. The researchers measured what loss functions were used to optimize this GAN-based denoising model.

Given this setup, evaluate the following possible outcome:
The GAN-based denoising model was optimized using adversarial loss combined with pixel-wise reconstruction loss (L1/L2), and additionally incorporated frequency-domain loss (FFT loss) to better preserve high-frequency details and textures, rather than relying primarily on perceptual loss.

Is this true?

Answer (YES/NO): NO